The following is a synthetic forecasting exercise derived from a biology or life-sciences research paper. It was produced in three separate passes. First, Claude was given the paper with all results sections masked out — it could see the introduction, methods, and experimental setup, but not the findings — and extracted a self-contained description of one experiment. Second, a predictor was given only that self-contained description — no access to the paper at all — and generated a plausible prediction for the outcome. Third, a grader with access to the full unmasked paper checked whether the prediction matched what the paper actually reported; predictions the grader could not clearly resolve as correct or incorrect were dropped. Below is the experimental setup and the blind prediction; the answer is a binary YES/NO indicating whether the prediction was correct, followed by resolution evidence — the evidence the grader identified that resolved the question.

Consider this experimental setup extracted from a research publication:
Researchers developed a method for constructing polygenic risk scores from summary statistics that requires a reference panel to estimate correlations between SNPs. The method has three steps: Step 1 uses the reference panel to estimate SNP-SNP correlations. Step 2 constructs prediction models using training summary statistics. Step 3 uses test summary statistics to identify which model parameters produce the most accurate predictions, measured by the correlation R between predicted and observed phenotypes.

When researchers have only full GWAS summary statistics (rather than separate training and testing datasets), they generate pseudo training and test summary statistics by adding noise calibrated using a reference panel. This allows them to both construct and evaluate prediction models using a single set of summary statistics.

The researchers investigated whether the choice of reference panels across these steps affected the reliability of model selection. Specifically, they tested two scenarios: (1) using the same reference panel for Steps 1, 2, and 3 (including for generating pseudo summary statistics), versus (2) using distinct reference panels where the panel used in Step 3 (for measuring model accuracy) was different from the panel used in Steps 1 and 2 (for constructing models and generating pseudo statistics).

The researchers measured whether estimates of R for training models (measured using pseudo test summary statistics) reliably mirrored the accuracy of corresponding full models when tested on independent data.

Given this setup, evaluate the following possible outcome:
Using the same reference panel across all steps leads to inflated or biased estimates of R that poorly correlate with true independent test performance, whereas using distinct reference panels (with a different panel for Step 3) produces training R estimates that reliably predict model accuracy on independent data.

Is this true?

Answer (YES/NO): YES